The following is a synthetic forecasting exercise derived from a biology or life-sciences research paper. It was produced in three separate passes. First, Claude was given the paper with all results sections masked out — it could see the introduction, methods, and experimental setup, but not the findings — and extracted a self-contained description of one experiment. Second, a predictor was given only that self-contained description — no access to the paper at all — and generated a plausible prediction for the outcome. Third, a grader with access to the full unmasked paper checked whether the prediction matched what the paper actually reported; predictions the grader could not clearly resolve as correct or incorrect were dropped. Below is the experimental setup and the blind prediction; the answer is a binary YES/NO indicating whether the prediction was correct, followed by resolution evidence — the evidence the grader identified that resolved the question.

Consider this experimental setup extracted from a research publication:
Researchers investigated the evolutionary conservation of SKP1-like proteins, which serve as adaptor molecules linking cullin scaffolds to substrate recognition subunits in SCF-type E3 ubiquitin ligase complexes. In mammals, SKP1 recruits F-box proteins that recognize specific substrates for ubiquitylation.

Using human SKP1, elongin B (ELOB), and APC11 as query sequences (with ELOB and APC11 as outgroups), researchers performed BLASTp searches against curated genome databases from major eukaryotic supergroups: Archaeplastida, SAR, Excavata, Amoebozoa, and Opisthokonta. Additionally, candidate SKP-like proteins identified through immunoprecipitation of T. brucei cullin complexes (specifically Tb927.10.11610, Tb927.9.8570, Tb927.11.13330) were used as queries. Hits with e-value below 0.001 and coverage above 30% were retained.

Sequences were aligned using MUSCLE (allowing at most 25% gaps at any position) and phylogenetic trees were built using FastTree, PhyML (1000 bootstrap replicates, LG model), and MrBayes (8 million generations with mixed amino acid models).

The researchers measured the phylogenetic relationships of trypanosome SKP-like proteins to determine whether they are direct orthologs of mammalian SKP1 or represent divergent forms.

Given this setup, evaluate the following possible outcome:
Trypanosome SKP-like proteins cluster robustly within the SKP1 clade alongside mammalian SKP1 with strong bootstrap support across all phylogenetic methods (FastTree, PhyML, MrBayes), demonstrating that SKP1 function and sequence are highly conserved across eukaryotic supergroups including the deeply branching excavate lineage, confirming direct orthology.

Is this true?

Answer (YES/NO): NO